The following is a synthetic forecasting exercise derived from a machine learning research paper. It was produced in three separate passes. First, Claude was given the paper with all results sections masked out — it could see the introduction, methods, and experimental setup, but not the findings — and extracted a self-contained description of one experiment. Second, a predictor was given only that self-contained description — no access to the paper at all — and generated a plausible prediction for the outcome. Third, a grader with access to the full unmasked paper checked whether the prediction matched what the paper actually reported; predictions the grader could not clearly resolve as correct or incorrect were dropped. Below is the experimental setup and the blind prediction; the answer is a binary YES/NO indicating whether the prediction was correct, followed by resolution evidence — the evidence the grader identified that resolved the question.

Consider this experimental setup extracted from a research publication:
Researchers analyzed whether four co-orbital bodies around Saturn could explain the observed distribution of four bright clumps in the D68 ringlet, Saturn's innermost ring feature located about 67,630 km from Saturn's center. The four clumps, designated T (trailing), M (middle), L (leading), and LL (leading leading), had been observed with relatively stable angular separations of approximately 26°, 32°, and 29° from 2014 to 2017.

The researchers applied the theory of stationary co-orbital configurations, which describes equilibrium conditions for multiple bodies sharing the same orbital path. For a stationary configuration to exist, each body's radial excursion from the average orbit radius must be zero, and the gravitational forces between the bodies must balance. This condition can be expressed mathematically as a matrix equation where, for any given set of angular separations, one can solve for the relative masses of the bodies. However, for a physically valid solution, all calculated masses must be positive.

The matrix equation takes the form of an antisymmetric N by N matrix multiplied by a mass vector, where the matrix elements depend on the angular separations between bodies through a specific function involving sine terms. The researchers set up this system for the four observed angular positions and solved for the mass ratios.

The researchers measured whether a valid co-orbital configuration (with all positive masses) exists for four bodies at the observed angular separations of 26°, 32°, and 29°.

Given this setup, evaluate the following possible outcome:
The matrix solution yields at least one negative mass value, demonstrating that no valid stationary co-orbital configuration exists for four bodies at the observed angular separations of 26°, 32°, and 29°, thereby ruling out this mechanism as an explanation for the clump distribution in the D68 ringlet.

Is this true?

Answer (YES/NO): YES